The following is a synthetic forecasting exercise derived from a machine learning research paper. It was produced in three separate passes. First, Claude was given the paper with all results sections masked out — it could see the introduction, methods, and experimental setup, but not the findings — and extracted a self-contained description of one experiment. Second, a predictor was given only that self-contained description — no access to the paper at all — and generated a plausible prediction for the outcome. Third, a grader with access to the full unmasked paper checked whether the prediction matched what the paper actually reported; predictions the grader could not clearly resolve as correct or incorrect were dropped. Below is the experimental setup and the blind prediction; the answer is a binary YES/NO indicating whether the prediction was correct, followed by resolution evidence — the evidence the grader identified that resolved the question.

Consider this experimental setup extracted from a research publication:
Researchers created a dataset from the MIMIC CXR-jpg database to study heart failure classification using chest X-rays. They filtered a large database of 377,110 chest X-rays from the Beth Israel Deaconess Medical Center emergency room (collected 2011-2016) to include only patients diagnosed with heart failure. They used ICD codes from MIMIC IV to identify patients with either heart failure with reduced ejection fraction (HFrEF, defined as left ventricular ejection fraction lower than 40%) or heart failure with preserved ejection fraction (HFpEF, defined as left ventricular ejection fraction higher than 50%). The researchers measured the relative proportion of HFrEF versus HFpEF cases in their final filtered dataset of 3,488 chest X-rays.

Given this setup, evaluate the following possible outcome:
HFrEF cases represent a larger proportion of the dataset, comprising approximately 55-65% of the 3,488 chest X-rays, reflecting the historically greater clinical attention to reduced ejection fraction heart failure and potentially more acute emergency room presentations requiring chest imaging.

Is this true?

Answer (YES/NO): YES